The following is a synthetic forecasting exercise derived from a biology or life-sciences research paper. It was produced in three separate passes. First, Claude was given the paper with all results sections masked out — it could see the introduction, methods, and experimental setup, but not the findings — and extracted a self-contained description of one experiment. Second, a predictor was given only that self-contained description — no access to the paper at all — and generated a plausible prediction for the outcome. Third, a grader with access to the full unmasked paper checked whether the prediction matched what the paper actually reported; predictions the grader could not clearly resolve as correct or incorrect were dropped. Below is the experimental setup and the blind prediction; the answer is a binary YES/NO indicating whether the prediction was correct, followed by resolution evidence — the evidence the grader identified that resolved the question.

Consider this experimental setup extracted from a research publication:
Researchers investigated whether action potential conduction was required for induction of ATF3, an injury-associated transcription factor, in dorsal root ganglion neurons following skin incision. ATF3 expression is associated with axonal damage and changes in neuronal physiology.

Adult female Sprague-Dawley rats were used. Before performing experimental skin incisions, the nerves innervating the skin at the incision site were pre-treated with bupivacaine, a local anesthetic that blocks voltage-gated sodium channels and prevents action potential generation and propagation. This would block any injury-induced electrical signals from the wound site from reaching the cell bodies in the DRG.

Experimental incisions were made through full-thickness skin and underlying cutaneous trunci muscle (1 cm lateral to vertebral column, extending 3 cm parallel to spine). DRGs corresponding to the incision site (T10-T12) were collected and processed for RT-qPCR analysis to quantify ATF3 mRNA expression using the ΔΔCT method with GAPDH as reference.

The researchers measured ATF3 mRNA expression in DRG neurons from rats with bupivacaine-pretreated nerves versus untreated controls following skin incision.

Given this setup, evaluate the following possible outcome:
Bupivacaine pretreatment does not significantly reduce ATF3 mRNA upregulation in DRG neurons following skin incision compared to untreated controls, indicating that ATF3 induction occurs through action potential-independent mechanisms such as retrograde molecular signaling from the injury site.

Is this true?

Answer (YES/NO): YES